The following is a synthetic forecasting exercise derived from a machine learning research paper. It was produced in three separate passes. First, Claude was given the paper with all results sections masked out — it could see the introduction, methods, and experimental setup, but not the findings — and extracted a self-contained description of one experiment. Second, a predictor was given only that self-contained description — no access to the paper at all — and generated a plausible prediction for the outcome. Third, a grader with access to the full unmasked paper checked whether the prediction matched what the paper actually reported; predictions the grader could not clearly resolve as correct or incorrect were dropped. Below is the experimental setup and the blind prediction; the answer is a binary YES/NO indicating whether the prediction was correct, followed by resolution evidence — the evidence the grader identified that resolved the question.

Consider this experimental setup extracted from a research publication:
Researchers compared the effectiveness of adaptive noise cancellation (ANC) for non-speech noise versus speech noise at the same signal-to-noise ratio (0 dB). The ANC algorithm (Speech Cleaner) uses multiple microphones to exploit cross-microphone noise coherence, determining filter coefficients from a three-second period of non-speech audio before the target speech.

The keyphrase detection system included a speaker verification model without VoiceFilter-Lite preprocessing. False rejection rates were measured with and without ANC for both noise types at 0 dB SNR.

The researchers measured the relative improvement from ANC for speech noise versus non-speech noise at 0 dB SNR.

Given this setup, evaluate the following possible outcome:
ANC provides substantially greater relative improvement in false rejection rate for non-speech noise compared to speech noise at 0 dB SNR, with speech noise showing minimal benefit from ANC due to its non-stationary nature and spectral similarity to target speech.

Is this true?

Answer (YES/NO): NO